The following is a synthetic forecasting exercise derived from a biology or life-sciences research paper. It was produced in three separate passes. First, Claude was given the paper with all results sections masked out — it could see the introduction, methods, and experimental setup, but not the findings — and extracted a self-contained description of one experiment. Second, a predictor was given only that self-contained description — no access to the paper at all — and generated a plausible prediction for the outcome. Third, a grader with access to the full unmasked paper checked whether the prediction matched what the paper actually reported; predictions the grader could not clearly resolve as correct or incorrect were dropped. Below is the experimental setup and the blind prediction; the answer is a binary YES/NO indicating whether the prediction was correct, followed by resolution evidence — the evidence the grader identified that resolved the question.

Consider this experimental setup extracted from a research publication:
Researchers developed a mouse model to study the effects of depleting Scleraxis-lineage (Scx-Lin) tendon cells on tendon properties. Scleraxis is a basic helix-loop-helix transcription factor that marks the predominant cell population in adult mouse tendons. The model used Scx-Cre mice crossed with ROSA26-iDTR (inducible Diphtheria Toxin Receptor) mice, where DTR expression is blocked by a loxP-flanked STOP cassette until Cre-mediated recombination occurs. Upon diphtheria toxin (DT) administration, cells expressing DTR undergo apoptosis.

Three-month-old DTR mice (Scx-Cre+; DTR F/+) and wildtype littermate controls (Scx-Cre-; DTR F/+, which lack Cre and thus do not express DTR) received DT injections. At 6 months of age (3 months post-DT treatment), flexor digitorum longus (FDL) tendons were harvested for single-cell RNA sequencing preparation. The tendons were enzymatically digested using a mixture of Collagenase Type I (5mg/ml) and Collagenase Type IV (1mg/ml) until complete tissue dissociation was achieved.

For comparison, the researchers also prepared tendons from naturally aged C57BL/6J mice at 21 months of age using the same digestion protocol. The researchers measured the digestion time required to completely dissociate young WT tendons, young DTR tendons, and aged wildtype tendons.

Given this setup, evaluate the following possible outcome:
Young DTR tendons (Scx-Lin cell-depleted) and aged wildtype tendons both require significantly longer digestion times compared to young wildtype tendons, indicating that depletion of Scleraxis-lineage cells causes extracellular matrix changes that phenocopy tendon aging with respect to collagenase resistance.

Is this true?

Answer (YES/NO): NO